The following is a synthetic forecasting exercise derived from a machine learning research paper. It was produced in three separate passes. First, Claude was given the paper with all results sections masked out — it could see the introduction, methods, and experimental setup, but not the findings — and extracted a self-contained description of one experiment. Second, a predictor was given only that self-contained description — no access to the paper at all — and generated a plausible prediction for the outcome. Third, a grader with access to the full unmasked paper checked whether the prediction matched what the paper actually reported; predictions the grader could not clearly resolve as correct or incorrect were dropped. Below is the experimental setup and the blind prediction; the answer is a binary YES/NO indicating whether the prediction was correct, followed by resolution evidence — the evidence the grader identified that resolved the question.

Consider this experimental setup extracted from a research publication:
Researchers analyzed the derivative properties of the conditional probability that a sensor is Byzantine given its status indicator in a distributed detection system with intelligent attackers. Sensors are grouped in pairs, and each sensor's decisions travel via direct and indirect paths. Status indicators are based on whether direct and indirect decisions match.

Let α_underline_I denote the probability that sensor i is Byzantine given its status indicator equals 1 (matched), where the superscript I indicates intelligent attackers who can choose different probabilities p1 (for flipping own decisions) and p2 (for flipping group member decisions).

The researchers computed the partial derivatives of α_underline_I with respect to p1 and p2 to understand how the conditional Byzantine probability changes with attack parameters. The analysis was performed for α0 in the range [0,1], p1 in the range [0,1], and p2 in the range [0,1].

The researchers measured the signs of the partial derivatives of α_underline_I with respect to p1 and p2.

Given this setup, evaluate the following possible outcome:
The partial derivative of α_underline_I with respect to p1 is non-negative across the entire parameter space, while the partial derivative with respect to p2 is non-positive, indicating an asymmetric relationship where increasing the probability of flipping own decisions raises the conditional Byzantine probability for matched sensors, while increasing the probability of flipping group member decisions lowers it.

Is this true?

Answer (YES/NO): NO